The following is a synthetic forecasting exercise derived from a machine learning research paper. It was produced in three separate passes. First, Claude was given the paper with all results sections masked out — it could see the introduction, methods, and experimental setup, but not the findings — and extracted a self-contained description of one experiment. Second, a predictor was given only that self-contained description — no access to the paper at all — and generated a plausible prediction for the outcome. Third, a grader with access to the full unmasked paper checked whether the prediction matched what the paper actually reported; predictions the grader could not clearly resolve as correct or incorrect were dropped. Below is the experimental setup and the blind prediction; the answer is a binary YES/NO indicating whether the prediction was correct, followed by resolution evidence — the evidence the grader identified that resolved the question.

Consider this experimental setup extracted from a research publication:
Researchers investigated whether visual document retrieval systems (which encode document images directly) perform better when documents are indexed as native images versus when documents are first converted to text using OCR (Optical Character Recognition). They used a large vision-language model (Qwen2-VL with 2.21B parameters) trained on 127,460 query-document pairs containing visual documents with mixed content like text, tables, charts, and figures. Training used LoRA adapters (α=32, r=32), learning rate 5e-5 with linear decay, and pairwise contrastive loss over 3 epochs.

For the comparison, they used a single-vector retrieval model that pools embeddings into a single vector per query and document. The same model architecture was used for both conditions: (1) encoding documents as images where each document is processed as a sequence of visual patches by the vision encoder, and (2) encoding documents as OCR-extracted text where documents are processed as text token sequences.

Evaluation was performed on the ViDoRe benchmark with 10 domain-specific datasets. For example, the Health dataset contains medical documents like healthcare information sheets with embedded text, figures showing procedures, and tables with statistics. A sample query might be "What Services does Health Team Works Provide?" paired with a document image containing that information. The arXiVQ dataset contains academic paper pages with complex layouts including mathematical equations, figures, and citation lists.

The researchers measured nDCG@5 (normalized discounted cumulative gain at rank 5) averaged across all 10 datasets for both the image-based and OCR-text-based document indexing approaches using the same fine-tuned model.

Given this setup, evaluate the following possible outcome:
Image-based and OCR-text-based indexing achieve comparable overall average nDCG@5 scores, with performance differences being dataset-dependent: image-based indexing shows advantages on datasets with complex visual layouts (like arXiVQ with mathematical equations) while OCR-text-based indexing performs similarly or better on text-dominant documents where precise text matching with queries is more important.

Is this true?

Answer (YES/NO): NO